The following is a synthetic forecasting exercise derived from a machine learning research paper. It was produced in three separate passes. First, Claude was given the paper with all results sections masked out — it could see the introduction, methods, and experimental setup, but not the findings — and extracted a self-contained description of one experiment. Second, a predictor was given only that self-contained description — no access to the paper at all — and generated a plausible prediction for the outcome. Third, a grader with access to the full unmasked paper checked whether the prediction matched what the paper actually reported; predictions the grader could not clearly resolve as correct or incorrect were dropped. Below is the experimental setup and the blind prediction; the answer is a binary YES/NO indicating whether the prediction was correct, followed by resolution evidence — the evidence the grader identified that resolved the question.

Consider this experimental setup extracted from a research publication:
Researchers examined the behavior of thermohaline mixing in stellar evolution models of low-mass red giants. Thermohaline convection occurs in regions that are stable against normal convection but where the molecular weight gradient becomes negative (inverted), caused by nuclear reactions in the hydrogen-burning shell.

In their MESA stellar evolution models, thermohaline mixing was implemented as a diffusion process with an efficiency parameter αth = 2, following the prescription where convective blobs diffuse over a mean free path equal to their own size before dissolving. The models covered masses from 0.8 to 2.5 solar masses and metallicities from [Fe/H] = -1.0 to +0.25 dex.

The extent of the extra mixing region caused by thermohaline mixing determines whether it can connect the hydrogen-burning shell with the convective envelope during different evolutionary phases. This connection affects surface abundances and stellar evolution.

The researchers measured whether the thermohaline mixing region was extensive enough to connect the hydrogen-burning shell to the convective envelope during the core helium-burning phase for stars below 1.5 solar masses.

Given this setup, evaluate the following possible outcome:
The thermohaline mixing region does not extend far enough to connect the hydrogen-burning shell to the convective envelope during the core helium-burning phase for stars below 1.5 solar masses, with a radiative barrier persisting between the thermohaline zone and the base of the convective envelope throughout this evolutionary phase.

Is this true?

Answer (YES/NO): NO